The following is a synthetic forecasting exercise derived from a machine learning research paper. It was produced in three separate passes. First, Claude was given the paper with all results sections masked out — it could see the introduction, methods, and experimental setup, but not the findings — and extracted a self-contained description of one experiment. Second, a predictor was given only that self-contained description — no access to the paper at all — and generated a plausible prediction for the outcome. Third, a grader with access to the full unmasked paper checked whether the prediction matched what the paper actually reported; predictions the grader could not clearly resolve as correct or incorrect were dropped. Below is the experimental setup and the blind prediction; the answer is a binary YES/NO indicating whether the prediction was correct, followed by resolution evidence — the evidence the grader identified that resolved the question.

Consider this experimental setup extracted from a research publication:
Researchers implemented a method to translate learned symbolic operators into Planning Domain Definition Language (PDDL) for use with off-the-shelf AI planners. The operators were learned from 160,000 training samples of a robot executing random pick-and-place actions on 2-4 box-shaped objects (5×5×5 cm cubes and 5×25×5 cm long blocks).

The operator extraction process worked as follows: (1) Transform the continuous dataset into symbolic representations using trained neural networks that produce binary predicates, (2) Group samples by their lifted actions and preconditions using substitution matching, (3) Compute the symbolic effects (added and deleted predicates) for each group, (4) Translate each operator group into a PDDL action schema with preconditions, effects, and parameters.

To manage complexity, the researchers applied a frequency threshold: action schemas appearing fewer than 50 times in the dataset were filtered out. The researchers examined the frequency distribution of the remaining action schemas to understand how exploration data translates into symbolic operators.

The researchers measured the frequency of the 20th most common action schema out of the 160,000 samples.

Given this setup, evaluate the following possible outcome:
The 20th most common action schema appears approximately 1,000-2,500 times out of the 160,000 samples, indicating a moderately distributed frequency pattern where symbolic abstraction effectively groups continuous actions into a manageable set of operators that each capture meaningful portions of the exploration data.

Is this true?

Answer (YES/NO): NO